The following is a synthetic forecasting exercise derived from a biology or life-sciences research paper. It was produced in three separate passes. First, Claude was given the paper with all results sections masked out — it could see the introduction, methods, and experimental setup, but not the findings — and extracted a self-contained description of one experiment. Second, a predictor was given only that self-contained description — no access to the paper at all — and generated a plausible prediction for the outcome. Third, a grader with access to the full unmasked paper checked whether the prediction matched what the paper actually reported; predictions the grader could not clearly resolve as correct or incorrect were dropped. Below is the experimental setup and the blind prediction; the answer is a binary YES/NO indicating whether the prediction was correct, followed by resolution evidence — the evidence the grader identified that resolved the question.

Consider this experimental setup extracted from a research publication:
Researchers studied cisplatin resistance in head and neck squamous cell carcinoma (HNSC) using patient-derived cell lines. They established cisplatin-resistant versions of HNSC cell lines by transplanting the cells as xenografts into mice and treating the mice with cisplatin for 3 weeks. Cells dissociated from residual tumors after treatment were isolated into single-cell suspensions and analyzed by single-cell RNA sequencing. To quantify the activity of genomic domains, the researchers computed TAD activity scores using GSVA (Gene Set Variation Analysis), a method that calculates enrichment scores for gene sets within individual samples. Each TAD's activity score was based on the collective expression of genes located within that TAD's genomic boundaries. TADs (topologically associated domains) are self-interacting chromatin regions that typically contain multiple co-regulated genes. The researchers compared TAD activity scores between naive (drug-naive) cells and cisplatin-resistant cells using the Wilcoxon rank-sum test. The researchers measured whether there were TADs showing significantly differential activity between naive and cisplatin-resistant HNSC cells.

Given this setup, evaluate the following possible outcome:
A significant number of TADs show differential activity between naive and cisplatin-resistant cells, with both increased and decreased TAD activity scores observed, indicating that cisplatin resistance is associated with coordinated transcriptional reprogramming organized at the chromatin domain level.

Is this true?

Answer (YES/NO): YES